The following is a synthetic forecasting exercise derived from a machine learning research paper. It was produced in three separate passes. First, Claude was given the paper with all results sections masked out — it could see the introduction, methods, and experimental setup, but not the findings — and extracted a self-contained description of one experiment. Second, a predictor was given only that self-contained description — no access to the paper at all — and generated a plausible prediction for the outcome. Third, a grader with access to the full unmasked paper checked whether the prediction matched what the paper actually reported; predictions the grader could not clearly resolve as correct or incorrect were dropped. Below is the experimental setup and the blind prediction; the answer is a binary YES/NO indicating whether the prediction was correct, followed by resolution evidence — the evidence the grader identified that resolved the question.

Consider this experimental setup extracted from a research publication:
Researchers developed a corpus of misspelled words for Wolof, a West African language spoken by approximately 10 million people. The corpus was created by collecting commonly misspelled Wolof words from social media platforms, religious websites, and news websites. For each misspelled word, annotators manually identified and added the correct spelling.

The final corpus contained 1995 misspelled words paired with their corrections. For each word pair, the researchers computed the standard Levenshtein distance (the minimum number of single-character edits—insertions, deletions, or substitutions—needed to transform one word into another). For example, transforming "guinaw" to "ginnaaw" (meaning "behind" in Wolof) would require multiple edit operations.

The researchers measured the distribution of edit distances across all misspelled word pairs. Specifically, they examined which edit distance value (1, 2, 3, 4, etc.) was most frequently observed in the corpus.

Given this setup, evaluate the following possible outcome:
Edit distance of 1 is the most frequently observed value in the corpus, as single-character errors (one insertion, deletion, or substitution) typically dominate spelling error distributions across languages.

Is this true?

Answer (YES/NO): NO